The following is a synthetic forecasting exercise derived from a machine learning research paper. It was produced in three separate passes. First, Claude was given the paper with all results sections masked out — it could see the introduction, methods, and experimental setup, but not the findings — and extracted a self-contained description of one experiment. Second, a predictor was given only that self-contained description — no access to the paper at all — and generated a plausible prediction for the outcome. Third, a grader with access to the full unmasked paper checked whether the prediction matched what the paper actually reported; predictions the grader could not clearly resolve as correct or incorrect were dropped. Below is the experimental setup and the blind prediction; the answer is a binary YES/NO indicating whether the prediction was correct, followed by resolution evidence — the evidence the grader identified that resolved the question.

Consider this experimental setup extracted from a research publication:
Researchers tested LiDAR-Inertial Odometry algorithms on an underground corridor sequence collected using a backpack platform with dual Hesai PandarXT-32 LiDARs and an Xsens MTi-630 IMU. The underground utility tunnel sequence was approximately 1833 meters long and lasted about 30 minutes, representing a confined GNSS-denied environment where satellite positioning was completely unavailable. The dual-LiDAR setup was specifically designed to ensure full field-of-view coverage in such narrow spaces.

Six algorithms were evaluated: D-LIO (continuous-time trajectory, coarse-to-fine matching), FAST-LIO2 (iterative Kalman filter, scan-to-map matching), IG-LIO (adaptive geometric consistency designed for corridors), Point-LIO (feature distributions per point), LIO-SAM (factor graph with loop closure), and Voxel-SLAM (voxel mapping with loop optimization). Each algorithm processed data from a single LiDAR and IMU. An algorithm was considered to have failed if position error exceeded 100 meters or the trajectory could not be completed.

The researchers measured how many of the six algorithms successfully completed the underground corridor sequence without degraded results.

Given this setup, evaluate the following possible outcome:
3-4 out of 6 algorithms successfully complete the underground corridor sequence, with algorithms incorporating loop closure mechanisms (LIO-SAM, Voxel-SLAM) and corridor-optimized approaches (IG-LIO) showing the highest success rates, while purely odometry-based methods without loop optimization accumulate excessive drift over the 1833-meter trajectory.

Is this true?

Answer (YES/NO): NO